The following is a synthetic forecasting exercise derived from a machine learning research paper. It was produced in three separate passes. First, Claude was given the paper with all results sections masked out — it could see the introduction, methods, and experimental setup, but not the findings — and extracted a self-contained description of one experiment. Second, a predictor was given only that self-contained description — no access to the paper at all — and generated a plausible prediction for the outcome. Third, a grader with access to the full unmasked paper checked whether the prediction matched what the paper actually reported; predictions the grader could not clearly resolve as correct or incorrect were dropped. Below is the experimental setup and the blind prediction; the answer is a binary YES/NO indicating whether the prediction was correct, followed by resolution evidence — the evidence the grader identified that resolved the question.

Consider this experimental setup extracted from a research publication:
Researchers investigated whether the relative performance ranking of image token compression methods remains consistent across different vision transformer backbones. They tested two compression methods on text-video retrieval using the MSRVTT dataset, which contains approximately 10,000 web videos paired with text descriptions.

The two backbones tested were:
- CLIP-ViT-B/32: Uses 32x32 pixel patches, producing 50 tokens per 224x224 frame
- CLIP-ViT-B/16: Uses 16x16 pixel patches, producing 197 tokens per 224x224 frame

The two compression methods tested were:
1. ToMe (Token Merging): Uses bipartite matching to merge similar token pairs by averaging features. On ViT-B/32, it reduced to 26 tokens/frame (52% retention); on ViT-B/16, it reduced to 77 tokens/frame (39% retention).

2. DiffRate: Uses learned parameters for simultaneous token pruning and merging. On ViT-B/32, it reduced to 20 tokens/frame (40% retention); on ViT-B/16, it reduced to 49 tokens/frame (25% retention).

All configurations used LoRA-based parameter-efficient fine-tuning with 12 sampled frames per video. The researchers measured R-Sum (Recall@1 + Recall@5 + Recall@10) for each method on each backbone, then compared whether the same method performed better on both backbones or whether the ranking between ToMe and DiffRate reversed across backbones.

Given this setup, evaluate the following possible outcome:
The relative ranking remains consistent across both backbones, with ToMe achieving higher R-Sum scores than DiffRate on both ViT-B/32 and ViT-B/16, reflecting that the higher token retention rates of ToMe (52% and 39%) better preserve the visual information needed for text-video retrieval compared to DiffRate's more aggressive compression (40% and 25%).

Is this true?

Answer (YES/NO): NO